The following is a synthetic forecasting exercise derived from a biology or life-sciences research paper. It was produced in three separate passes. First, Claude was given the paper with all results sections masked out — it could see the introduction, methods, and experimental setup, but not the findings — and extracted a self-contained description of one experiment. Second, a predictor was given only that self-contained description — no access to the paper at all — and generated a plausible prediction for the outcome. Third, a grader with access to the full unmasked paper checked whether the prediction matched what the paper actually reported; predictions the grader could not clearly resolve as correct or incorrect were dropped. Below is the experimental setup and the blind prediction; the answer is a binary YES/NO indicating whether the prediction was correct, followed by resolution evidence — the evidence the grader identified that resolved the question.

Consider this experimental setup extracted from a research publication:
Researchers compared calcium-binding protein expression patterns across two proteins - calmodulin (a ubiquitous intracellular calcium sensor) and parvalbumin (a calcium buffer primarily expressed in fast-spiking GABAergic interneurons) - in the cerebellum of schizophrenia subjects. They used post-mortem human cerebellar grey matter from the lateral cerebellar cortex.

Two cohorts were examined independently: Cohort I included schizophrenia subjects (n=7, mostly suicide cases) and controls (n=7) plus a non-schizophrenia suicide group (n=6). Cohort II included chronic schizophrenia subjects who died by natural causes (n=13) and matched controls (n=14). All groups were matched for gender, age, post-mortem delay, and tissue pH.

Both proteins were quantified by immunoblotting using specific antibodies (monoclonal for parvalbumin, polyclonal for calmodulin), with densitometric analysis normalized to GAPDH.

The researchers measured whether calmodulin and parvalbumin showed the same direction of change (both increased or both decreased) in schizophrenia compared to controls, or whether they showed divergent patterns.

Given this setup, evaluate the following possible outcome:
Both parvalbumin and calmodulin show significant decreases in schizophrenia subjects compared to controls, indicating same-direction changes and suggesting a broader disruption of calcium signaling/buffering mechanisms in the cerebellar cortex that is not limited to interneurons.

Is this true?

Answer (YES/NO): NO